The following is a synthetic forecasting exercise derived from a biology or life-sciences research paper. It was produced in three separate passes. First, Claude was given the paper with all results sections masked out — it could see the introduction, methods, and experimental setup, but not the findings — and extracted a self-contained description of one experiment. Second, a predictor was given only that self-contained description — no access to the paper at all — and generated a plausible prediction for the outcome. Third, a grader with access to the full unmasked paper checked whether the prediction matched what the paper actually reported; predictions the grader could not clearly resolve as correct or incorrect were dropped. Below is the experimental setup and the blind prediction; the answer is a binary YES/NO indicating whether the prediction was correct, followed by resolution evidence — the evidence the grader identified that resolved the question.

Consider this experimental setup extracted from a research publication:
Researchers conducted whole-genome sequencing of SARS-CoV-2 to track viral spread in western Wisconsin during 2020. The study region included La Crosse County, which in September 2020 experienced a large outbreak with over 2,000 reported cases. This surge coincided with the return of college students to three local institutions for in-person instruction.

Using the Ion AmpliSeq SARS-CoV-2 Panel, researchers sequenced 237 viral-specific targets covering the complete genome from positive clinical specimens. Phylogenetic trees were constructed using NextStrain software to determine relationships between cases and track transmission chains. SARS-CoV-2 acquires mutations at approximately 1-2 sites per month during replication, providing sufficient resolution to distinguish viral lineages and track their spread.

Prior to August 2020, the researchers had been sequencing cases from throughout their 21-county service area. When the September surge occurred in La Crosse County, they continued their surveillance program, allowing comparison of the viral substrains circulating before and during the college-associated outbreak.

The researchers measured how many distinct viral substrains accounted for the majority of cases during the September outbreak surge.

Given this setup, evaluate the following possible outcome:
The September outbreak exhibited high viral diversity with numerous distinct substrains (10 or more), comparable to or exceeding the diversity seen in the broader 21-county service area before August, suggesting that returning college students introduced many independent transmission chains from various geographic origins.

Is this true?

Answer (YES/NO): NO